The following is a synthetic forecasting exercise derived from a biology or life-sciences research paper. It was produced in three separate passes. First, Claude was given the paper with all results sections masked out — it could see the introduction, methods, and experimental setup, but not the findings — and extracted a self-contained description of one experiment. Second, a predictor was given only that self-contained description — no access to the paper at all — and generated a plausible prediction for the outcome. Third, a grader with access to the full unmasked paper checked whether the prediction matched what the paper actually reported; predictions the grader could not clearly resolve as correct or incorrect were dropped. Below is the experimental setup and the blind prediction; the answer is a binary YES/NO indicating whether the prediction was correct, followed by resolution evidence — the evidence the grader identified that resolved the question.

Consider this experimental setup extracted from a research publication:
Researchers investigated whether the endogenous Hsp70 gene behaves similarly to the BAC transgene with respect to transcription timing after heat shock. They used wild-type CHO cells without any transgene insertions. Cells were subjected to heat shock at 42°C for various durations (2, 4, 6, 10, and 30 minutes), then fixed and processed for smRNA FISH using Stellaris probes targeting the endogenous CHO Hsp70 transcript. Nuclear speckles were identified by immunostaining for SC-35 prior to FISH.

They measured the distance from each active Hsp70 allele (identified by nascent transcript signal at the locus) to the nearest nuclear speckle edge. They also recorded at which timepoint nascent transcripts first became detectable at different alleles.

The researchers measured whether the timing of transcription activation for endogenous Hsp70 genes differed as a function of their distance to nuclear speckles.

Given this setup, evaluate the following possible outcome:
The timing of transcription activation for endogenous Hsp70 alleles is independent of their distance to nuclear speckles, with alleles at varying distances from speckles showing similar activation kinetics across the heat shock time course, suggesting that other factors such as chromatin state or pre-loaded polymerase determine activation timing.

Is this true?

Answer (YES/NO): YES